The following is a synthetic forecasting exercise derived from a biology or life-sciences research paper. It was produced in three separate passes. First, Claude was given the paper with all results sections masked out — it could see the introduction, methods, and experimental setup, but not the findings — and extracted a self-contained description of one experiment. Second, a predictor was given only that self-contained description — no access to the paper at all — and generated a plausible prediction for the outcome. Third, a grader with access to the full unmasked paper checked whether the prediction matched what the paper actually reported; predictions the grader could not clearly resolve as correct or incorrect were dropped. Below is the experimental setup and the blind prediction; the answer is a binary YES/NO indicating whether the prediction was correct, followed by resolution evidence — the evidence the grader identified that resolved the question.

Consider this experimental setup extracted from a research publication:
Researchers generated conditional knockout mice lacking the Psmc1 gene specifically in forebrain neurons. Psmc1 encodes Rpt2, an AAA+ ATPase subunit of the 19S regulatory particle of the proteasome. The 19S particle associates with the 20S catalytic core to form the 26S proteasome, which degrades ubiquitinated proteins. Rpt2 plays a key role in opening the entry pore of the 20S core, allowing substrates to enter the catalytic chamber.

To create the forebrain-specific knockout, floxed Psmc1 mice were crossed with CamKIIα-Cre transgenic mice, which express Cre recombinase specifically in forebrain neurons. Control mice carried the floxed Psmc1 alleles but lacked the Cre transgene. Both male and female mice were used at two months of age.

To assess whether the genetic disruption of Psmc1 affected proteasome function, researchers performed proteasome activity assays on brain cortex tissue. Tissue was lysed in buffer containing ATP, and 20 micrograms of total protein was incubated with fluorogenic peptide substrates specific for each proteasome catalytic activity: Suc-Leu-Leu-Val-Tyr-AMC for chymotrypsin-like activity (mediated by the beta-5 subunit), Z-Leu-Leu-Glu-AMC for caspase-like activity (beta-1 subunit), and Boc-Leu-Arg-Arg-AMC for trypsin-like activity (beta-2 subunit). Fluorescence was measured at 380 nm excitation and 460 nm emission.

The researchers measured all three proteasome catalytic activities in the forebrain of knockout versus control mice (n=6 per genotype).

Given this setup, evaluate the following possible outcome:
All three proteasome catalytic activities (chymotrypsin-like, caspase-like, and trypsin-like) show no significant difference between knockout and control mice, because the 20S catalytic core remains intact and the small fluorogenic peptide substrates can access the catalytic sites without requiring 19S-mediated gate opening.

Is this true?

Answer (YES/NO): NO